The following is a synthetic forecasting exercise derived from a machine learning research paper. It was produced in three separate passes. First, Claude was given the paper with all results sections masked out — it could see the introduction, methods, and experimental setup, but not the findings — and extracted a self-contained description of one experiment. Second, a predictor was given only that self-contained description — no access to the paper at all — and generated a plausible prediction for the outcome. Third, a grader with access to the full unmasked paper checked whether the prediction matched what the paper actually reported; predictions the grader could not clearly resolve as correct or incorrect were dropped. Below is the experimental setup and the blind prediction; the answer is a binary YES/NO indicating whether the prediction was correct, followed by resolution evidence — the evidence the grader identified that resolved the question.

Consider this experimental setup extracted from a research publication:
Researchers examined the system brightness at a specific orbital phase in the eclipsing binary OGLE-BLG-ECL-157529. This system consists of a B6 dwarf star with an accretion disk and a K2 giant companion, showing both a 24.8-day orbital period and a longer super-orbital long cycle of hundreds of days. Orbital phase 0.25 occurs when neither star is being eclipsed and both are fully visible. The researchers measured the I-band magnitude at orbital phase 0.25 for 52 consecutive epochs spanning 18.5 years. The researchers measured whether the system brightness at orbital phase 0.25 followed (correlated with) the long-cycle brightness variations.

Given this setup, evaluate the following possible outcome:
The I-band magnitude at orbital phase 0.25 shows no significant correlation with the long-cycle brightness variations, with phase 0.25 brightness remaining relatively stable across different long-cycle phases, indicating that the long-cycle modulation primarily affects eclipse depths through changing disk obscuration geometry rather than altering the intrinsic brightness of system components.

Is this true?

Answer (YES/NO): NO